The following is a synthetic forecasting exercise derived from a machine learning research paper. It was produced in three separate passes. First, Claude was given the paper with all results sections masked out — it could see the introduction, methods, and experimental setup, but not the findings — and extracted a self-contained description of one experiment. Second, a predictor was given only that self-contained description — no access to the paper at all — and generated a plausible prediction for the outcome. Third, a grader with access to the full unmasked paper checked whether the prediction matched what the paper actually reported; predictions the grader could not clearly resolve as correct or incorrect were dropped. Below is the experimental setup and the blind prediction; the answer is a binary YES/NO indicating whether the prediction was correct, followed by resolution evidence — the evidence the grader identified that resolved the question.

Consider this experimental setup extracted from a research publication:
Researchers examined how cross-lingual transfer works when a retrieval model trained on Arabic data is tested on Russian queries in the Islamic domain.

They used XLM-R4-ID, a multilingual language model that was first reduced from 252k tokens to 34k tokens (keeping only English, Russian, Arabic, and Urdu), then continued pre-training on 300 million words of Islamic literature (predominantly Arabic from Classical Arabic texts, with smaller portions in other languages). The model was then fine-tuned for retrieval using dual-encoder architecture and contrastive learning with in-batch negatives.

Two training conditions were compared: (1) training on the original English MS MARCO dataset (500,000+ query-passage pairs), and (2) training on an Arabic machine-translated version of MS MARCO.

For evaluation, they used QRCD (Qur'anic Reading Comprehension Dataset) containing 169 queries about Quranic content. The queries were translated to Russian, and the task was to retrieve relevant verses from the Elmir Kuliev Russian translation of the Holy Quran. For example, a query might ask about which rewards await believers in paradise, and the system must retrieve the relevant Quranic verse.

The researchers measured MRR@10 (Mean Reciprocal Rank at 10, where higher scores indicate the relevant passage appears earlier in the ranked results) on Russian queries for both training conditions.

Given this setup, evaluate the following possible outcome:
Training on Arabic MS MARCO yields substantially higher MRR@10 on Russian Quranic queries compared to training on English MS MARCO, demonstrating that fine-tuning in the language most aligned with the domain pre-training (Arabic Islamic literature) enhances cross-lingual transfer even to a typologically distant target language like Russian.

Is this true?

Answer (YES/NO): NO